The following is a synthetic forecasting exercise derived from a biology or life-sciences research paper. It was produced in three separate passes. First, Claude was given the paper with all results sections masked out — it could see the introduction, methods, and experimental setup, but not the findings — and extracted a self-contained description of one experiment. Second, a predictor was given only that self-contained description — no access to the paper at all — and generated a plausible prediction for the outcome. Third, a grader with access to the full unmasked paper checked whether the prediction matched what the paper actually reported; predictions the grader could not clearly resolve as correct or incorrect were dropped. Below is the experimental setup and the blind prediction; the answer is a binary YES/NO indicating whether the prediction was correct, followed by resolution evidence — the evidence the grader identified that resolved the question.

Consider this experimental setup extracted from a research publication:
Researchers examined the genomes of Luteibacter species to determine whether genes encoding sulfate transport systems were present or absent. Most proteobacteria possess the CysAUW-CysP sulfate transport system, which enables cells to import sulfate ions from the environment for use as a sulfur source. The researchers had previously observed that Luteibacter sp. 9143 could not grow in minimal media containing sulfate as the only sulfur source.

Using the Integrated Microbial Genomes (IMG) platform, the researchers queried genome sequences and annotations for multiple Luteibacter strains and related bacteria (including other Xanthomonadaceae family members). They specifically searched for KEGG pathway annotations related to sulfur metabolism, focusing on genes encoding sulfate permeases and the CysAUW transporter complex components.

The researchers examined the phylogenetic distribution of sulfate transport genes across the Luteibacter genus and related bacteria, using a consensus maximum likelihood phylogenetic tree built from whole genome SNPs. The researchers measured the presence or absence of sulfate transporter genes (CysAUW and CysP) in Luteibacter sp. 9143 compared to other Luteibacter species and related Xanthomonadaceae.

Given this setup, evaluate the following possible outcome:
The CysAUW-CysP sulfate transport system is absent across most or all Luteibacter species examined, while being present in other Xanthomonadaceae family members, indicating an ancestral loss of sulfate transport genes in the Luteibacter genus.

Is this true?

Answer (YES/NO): NO